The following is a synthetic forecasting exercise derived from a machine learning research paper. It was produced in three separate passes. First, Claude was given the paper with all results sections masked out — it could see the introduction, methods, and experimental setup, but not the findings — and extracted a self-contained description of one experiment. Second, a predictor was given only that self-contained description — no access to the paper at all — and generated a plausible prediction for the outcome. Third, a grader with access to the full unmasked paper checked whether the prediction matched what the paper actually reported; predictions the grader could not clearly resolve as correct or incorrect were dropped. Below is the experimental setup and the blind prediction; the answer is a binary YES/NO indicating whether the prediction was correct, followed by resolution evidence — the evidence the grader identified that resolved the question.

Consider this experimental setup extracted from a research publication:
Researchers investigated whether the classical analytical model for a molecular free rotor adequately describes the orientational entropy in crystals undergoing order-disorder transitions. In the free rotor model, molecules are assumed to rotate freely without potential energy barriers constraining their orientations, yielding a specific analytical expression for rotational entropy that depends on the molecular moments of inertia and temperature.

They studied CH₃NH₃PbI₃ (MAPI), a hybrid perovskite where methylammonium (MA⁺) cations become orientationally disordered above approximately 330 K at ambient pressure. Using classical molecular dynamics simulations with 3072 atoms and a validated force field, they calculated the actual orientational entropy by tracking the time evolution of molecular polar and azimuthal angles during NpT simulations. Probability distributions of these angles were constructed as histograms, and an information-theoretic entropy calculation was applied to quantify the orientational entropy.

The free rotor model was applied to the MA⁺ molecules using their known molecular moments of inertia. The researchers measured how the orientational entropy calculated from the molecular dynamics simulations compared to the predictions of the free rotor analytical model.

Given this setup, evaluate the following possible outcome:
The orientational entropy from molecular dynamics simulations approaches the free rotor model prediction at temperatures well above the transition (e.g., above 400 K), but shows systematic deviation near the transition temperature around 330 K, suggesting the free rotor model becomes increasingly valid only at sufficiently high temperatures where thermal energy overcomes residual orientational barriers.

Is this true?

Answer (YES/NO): NO